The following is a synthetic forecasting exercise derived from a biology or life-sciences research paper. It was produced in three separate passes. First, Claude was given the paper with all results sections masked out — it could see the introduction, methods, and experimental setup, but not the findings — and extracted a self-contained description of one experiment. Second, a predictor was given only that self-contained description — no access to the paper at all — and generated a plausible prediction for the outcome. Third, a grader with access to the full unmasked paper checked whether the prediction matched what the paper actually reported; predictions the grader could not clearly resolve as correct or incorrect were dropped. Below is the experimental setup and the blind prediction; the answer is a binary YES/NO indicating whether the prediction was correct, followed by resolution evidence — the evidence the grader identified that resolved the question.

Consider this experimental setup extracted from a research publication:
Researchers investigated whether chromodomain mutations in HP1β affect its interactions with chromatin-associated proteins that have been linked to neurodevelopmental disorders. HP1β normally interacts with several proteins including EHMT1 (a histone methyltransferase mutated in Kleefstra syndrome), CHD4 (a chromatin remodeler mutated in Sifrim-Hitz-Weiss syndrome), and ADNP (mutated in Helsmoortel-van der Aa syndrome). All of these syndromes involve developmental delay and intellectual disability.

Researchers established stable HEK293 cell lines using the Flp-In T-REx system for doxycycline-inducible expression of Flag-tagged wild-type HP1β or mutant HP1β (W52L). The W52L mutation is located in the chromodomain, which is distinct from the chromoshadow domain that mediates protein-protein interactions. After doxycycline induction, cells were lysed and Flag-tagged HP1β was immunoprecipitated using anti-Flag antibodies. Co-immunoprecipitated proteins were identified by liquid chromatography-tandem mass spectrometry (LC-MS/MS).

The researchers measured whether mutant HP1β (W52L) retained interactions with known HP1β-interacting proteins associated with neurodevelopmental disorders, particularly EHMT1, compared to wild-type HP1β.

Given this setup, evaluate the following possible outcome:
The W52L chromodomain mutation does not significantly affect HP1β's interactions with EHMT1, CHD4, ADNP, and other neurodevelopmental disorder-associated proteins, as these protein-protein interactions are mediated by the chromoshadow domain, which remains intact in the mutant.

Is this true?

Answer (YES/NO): NO